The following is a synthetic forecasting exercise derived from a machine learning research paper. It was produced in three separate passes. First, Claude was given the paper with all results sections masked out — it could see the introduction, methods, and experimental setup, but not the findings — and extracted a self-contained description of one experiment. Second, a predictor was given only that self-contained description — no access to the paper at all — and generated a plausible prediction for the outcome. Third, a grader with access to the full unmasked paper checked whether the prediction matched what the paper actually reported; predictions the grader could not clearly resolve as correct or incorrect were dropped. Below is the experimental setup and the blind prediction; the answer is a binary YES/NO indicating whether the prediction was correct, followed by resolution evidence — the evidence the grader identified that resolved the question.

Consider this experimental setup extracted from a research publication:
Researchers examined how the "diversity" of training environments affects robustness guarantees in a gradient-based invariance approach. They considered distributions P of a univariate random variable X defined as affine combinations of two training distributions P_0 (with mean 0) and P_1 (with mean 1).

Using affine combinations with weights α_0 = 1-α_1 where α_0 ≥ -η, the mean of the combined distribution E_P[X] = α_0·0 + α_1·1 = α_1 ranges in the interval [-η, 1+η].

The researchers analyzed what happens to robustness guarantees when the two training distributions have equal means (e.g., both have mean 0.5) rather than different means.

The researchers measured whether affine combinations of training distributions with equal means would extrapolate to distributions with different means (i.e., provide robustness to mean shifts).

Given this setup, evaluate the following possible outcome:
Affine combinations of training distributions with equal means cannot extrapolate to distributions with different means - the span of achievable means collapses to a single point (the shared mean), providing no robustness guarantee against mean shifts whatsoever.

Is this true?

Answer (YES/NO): YES